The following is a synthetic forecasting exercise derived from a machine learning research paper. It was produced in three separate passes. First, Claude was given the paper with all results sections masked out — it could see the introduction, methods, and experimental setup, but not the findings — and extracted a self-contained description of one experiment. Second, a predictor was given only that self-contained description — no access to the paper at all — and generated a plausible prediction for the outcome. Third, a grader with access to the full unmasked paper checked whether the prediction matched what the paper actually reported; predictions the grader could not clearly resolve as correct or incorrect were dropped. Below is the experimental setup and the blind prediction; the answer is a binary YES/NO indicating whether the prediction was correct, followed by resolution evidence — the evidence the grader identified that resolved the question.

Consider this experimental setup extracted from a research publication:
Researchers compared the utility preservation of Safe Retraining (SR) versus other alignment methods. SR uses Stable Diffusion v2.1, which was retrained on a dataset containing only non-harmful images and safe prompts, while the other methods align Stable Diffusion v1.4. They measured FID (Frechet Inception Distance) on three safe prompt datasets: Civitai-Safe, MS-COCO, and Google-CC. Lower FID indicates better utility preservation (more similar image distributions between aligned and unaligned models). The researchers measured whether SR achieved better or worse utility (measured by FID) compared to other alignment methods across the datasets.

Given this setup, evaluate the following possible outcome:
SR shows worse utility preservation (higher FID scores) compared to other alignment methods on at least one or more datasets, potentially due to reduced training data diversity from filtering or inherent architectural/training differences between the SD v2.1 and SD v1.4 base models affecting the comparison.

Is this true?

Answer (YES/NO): YES